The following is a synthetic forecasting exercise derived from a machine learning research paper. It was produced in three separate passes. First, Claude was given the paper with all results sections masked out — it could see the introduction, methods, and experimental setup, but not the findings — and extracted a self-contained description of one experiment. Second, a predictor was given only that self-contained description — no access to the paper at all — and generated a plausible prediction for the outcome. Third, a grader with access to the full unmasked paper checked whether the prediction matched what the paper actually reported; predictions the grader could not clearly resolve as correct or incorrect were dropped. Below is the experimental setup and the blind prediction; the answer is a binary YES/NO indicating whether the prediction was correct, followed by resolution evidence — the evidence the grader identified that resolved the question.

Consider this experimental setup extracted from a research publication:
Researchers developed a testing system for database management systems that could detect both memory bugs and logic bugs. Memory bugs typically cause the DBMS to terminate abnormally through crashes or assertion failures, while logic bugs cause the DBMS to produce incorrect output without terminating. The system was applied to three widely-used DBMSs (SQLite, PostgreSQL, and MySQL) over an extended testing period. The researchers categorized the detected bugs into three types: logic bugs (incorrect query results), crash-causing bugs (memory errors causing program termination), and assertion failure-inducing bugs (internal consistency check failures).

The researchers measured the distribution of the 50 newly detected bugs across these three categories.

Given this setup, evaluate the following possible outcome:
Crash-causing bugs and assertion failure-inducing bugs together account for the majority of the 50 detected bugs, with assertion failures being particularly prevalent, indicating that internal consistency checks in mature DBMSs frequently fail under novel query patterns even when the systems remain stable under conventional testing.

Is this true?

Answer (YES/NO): YES